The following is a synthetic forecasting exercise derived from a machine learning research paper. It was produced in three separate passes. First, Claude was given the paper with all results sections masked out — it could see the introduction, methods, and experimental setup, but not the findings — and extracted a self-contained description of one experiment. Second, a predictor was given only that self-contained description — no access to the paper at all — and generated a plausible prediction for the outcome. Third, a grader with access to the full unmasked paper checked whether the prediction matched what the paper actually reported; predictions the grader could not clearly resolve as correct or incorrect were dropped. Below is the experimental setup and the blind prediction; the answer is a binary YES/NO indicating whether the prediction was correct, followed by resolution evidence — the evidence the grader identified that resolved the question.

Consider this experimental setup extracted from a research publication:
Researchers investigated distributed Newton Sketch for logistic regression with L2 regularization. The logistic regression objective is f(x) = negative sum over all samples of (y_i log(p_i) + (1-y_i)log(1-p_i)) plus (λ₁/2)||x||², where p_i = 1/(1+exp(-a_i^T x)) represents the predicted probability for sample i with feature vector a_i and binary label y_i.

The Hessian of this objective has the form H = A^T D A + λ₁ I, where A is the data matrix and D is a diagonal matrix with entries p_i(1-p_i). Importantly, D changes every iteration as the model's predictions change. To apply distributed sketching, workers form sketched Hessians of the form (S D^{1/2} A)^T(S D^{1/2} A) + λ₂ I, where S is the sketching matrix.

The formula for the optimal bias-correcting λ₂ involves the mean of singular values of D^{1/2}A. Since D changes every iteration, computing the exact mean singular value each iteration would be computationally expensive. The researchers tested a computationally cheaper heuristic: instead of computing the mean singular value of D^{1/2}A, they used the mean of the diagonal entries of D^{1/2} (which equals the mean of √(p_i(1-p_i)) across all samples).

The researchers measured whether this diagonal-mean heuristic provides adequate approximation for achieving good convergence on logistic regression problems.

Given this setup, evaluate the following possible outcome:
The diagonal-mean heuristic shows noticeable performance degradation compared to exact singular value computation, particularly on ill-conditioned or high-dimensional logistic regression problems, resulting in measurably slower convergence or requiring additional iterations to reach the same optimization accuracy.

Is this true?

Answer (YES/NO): NO